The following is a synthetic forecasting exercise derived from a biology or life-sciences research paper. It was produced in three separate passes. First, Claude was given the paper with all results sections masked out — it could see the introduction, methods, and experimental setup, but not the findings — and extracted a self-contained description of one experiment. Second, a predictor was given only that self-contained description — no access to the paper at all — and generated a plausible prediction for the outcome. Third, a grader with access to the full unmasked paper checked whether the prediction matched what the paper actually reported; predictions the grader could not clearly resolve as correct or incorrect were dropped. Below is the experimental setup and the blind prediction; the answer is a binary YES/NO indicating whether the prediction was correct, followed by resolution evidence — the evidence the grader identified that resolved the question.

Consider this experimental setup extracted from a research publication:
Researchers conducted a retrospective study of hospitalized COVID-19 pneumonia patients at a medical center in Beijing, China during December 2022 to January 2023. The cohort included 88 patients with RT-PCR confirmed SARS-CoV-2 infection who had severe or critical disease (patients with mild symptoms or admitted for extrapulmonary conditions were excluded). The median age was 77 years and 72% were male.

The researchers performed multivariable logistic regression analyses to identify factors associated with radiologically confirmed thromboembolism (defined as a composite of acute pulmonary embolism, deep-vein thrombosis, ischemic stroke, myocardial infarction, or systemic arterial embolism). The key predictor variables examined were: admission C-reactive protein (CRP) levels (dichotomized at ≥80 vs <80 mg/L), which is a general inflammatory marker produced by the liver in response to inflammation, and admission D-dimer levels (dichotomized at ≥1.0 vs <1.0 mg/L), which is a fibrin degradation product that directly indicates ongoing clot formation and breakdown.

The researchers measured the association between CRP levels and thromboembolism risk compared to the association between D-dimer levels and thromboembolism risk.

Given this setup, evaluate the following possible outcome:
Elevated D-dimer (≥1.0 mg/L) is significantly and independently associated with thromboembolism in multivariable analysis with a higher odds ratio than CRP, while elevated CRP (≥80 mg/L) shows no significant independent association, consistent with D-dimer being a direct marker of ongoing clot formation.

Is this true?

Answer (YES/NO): NO